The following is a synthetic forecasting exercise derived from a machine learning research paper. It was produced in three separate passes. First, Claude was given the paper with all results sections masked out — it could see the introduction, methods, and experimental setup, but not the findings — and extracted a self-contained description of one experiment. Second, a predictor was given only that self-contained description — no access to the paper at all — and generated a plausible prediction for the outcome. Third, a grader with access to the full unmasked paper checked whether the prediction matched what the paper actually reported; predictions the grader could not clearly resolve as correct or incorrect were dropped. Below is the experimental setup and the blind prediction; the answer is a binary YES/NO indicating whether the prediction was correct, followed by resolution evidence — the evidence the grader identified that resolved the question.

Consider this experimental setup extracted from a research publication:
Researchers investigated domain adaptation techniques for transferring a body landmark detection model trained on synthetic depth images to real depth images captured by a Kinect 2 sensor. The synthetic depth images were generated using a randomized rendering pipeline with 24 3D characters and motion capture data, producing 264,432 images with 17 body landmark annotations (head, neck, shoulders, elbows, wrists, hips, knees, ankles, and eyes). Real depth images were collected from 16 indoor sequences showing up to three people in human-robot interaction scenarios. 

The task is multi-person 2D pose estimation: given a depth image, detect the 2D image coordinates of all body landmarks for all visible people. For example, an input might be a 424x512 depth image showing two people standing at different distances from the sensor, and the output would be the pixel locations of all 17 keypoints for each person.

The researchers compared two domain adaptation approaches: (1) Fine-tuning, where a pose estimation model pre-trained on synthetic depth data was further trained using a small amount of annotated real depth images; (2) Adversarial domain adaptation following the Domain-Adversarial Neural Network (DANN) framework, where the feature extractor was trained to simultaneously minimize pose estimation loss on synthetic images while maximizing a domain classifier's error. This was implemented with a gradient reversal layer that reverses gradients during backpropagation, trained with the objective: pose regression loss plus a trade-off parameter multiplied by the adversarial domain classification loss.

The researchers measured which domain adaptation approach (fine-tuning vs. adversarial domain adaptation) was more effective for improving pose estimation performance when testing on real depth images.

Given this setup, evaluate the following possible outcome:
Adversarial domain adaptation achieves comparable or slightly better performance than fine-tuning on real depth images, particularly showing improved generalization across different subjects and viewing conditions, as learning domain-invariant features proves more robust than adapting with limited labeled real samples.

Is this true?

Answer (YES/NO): NO